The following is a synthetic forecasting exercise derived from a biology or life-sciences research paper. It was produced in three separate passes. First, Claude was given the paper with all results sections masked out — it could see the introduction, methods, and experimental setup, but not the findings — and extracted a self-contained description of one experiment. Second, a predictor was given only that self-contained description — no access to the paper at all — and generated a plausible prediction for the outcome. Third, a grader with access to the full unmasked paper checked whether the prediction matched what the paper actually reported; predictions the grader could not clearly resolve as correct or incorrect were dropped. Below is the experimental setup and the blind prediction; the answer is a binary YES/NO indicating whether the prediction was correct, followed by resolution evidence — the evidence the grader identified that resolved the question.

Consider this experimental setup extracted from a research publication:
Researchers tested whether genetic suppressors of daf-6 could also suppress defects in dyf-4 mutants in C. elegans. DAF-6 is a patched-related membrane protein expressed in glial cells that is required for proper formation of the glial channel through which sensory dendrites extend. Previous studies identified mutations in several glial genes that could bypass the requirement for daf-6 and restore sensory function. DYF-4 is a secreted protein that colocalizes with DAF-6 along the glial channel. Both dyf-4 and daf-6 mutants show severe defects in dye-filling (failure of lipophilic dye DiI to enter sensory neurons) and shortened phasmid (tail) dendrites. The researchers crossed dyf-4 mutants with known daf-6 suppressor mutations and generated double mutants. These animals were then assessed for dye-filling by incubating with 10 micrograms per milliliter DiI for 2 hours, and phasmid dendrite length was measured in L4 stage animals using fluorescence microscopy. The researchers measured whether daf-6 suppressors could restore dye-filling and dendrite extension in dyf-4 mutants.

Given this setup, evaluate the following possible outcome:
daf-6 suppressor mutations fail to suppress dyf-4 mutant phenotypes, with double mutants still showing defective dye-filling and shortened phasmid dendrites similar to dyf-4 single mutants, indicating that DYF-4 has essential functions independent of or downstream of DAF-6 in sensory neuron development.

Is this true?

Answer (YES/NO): NO